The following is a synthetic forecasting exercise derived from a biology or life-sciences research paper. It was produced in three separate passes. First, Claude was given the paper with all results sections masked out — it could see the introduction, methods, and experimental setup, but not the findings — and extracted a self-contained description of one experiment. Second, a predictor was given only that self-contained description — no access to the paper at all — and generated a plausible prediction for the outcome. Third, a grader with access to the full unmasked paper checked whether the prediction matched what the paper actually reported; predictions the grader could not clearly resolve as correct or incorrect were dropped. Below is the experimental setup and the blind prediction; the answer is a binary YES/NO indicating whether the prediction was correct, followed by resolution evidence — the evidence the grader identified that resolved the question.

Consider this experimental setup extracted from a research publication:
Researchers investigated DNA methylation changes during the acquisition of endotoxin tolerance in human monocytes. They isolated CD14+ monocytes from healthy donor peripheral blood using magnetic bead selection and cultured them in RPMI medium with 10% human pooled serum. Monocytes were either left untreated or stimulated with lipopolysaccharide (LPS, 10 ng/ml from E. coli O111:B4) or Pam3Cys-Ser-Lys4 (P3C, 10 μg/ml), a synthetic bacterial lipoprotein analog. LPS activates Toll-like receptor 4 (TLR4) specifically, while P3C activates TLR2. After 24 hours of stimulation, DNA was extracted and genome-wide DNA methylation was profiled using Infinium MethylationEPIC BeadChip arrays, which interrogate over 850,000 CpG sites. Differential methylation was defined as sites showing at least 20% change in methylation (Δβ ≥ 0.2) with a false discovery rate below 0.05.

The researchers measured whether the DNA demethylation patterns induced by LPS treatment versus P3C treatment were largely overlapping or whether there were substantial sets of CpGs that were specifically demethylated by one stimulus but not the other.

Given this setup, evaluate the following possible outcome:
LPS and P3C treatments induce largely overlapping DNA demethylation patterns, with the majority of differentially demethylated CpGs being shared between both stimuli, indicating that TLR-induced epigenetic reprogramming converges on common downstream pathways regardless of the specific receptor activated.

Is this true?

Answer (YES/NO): YES